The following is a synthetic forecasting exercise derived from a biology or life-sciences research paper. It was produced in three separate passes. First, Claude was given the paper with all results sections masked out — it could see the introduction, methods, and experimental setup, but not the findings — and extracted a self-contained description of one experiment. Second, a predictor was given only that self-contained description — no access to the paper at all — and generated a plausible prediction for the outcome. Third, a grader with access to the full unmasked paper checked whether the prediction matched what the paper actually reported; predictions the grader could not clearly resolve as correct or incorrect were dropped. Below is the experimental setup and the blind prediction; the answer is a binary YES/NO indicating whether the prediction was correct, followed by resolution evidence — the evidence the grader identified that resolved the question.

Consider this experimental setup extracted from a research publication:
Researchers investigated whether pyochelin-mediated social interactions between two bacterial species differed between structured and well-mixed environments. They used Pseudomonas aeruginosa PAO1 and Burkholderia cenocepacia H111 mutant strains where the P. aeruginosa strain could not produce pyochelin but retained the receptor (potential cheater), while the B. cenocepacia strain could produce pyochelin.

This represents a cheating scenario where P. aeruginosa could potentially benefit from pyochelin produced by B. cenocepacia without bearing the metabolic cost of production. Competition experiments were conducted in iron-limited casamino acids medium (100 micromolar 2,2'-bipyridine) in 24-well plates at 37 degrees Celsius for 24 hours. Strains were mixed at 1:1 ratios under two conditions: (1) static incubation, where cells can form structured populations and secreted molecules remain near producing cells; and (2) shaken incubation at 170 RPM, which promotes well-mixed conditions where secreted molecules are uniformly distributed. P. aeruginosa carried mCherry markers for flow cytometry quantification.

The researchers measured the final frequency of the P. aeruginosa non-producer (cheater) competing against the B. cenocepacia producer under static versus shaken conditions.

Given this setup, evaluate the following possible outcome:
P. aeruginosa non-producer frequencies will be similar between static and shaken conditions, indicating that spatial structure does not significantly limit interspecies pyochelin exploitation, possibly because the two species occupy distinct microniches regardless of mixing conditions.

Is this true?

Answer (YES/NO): NO